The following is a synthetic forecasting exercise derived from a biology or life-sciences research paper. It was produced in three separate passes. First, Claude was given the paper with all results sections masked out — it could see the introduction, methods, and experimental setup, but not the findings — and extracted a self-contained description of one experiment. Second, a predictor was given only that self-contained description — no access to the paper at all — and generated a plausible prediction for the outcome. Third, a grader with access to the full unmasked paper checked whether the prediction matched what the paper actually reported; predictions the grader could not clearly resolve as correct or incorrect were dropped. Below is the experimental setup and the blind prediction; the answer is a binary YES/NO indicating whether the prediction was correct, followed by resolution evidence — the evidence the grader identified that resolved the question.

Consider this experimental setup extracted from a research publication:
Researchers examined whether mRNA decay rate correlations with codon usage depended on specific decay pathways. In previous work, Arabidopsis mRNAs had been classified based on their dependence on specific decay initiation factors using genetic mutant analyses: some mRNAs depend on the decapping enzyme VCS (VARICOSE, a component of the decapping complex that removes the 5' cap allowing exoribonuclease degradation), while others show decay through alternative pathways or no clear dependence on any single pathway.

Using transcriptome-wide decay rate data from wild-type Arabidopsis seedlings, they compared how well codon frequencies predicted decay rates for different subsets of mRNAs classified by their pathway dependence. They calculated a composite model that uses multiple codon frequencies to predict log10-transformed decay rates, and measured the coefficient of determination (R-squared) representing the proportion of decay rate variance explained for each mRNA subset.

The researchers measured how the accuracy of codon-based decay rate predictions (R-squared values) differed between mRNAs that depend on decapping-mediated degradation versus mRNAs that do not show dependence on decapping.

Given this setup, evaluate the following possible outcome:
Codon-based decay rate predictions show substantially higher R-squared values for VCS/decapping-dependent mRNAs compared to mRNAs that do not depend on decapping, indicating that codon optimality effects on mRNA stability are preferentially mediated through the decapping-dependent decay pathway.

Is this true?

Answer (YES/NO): YES